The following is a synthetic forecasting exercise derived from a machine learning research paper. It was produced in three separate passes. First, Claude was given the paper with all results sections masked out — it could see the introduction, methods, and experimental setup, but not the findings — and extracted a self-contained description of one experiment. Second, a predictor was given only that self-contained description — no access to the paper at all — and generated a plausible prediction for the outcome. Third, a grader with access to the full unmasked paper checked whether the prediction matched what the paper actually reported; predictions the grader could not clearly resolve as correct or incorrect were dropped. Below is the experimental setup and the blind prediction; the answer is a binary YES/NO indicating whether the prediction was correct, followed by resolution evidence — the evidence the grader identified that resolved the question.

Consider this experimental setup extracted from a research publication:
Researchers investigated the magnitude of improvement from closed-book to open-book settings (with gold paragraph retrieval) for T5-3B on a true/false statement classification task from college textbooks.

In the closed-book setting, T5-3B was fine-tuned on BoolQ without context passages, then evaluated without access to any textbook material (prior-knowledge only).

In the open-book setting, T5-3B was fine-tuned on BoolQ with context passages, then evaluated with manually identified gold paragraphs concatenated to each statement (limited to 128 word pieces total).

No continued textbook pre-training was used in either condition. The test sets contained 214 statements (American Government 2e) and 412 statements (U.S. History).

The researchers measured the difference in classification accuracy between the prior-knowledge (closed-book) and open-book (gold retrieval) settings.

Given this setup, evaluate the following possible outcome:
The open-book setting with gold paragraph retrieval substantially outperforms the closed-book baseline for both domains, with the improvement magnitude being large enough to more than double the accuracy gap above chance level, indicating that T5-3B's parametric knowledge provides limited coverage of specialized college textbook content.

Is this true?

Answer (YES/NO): YES